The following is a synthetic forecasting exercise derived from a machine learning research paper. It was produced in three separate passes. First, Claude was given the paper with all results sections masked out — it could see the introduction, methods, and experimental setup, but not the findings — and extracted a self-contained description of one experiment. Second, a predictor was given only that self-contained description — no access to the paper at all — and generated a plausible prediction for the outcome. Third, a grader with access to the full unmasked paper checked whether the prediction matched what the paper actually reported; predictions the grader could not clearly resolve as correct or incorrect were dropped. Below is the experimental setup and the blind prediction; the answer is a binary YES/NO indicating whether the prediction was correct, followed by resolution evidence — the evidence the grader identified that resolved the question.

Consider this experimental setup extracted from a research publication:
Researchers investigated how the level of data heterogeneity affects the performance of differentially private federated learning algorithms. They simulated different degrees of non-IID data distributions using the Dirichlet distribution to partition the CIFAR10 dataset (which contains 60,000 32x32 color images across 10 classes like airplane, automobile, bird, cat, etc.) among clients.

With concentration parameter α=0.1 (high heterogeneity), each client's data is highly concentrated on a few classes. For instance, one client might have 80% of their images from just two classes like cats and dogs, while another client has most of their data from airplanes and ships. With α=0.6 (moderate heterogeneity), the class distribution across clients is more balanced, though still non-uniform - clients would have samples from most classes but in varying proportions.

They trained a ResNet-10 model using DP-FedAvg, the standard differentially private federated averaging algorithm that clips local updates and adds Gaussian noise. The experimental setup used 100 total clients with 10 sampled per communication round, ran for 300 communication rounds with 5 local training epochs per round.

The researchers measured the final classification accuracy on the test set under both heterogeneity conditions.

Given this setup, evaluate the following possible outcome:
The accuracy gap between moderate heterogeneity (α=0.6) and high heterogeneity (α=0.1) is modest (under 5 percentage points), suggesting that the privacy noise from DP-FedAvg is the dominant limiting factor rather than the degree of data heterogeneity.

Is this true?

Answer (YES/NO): NO